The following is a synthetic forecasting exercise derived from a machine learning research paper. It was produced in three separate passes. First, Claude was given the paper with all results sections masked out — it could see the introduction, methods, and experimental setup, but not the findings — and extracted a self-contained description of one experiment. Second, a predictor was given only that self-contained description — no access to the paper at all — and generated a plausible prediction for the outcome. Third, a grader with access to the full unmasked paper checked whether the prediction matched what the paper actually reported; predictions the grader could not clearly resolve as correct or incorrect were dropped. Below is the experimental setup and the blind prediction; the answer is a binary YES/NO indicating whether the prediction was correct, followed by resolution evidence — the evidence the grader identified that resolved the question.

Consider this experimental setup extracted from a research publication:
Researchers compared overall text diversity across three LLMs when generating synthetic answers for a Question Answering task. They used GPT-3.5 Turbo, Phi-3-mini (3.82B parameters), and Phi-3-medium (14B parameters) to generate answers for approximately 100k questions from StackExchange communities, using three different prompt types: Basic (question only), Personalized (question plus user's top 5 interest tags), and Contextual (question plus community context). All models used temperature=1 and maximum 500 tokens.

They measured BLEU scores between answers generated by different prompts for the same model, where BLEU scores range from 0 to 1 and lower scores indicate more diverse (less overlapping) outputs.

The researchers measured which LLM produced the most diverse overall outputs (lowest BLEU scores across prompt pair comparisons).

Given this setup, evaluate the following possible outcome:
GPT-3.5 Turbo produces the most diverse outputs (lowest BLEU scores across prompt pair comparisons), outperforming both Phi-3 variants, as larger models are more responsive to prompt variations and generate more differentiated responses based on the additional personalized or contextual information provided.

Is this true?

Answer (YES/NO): YES